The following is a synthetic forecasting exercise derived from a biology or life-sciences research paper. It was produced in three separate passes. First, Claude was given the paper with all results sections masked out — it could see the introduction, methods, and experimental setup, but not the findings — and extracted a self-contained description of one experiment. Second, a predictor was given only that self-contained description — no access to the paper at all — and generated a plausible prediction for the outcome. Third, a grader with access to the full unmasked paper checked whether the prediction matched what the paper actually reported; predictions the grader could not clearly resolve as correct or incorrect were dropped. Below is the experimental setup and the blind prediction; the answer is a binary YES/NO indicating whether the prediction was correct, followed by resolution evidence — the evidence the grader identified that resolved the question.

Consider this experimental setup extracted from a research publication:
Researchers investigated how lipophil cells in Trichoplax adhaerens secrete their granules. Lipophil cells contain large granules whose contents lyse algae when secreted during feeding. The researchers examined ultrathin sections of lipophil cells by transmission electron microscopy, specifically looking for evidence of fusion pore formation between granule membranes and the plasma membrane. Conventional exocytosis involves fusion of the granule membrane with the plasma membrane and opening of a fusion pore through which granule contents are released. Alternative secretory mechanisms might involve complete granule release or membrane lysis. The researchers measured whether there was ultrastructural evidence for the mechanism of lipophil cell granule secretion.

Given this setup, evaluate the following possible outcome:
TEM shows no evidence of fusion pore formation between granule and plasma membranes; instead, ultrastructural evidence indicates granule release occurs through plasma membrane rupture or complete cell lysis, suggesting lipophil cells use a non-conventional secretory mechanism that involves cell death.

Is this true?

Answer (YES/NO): NO